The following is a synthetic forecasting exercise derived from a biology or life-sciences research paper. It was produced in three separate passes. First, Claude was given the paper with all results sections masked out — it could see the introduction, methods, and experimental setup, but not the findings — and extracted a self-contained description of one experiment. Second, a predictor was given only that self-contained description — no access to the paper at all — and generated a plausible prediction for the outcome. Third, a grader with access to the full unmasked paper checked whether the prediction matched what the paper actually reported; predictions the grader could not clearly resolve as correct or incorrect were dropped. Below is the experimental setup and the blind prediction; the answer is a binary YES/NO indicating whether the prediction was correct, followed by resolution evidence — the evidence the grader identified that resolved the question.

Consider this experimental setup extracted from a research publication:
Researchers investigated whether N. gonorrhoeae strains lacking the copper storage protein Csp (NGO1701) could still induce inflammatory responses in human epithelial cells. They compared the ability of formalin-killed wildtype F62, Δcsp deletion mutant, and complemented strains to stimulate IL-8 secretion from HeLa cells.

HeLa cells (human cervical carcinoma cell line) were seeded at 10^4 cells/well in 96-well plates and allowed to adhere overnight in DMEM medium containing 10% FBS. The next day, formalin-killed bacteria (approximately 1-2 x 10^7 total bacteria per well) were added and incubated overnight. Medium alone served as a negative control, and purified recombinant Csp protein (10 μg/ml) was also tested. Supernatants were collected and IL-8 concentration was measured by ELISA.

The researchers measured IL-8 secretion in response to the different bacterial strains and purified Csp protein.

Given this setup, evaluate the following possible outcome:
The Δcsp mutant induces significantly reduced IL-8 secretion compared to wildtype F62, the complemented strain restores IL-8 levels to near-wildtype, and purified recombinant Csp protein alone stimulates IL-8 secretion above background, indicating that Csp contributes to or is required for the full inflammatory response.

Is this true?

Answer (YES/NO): NO